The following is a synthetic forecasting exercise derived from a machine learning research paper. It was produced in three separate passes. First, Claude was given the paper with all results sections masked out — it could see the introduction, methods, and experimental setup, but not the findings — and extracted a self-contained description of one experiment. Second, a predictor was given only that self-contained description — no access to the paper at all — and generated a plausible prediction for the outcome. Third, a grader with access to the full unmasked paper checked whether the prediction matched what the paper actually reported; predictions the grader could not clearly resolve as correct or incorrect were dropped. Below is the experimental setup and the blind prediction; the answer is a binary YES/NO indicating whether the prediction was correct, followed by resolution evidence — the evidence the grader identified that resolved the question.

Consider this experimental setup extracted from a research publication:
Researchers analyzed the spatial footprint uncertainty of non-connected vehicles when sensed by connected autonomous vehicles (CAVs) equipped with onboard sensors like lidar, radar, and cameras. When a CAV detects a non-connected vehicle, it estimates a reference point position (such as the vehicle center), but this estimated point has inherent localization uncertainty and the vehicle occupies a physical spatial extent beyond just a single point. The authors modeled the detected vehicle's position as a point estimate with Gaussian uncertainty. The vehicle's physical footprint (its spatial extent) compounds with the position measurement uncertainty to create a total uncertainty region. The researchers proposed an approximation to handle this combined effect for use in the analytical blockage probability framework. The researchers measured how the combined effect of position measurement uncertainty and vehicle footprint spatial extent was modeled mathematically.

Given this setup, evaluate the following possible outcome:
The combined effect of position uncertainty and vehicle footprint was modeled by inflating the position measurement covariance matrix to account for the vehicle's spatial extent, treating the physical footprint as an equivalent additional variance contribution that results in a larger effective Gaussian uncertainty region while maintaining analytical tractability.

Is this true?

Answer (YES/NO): YES